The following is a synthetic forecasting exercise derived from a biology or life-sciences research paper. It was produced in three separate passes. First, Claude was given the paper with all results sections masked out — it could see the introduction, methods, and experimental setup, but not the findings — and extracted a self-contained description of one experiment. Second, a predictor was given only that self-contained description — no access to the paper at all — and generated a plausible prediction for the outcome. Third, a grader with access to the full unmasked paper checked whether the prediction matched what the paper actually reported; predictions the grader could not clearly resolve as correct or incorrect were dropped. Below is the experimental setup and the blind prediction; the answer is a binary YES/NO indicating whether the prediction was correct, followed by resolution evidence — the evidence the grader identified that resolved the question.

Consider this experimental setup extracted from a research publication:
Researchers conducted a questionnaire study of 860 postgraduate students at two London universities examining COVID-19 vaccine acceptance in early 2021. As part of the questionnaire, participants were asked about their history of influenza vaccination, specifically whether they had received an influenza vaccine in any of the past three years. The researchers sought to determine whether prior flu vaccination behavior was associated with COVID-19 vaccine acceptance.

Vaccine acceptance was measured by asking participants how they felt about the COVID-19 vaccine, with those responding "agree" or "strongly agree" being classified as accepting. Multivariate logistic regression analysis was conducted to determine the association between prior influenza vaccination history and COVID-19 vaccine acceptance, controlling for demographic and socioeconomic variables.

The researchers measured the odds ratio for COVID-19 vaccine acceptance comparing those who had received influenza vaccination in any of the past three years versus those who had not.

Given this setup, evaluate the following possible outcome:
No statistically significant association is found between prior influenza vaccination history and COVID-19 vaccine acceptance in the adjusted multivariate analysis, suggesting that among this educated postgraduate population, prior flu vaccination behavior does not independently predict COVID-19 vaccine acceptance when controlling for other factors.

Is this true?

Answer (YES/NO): NO